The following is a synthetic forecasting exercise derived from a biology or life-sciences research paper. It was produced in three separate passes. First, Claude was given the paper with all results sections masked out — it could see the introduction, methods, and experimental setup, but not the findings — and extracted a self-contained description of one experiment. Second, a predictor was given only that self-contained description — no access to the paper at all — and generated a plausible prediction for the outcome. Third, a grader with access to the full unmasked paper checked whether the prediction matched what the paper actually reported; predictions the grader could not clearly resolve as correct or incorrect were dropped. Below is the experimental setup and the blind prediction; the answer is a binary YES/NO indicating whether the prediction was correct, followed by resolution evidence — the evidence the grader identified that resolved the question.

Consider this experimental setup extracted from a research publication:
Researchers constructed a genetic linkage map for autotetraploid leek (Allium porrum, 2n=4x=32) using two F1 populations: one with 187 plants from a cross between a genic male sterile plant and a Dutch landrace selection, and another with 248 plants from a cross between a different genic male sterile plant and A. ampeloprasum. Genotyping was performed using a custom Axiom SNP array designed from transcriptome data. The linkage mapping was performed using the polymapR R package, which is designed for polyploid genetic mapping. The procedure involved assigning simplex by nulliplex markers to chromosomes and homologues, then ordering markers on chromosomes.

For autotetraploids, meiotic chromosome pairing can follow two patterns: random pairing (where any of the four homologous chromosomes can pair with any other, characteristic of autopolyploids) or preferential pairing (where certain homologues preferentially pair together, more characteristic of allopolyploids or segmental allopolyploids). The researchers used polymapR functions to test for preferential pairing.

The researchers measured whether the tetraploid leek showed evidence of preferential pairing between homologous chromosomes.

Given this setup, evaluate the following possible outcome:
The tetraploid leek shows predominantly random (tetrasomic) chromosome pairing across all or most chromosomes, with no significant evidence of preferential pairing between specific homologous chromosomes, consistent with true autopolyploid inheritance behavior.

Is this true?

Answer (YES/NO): YES